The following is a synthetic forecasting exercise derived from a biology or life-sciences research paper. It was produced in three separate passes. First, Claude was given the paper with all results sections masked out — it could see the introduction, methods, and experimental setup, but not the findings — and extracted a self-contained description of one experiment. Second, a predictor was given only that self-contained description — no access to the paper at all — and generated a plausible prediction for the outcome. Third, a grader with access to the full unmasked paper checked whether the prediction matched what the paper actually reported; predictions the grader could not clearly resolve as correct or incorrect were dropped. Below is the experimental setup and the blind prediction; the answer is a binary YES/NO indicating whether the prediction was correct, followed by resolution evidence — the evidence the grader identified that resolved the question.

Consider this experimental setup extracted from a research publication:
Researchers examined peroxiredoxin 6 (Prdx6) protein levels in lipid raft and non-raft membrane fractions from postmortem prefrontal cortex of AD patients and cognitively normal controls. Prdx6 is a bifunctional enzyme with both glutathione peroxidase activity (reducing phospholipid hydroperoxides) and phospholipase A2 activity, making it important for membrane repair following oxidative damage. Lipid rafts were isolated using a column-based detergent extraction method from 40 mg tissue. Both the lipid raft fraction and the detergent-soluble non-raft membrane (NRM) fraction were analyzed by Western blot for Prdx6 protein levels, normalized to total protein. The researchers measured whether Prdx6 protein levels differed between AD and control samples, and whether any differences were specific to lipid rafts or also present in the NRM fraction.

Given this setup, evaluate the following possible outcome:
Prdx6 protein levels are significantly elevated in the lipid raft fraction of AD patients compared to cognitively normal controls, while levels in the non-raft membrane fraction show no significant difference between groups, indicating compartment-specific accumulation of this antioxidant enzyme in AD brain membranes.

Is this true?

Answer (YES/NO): NO